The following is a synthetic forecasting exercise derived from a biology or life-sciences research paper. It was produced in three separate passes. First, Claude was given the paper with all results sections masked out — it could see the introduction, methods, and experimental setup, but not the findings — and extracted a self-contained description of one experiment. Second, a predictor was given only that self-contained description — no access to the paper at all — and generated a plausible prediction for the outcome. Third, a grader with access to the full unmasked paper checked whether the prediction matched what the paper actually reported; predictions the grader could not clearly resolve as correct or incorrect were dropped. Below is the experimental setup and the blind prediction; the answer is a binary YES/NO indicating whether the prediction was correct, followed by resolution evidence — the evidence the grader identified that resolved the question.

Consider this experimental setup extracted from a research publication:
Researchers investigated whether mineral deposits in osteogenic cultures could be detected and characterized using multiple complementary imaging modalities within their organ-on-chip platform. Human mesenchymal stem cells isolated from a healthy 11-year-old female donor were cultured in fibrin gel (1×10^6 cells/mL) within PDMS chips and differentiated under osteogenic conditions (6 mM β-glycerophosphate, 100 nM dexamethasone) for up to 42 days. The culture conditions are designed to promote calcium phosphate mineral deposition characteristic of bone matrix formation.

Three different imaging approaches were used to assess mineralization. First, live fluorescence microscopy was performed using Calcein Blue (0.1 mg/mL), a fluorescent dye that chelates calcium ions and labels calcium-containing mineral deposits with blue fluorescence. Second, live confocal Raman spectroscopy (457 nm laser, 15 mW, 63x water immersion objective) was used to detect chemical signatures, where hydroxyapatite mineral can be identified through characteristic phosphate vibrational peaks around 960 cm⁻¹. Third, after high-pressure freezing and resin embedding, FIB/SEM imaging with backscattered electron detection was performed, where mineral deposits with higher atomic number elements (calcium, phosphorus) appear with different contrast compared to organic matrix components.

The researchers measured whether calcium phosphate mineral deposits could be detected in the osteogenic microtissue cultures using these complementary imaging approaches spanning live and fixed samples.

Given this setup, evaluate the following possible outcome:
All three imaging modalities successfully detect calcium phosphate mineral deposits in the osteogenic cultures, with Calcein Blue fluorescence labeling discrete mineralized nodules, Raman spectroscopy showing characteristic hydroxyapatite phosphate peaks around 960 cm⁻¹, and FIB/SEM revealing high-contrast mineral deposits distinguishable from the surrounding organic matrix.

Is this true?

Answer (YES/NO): YES